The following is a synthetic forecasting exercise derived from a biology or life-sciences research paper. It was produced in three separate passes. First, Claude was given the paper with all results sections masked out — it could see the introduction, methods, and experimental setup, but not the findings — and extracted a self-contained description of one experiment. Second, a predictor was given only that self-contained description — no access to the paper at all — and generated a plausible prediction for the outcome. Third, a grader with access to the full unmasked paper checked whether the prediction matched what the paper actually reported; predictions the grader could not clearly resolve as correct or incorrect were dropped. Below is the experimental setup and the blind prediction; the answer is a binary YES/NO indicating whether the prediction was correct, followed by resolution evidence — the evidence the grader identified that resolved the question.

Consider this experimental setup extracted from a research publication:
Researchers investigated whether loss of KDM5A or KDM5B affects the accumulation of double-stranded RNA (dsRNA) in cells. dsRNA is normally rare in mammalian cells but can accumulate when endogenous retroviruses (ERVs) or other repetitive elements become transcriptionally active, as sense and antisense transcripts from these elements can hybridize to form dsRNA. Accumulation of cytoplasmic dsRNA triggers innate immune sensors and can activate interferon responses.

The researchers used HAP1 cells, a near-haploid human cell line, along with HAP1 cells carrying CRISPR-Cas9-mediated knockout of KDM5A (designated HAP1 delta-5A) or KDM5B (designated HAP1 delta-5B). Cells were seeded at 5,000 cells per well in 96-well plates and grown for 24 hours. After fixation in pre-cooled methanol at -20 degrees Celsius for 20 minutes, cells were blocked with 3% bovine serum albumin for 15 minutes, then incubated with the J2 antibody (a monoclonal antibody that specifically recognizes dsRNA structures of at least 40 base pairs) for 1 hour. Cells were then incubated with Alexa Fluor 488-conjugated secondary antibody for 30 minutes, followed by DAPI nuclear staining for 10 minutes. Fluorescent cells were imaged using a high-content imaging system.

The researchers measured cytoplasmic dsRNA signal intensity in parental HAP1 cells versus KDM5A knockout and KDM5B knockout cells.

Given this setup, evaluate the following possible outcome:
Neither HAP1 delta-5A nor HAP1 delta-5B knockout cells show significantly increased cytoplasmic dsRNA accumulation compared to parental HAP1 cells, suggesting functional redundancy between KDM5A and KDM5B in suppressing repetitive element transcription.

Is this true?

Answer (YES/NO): NO